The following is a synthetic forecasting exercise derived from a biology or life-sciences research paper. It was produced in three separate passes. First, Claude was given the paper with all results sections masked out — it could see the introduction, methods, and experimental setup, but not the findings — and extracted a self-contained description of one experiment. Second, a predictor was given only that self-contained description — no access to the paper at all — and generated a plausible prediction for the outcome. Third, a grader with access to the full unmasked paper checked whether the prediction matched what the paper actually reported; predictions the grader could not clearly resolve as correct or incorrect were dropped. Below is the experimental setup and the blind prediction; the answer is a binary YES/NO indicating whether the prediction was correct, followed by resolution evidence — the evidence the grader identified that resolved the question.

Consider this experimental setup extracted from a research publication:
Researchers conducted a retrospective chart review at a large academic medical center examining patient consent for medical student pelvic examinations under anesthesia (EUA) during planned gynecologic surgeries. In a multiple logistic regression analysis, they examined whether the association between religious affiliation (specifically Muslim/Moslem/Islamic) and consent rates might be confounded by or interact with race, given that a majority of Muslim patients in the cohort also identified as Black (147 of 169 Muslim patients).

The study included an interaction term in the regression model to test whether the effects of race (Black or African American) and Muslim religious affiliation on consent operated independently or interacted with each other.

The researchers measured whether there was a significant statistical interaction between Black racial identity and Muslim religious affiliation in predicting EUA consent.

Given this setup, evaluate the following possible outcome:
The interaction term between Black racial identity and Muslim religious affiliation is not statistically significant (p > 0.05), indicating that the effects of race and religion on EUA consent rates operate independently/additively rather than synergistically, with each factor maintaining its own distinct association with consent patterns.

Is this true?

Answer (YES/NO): YES